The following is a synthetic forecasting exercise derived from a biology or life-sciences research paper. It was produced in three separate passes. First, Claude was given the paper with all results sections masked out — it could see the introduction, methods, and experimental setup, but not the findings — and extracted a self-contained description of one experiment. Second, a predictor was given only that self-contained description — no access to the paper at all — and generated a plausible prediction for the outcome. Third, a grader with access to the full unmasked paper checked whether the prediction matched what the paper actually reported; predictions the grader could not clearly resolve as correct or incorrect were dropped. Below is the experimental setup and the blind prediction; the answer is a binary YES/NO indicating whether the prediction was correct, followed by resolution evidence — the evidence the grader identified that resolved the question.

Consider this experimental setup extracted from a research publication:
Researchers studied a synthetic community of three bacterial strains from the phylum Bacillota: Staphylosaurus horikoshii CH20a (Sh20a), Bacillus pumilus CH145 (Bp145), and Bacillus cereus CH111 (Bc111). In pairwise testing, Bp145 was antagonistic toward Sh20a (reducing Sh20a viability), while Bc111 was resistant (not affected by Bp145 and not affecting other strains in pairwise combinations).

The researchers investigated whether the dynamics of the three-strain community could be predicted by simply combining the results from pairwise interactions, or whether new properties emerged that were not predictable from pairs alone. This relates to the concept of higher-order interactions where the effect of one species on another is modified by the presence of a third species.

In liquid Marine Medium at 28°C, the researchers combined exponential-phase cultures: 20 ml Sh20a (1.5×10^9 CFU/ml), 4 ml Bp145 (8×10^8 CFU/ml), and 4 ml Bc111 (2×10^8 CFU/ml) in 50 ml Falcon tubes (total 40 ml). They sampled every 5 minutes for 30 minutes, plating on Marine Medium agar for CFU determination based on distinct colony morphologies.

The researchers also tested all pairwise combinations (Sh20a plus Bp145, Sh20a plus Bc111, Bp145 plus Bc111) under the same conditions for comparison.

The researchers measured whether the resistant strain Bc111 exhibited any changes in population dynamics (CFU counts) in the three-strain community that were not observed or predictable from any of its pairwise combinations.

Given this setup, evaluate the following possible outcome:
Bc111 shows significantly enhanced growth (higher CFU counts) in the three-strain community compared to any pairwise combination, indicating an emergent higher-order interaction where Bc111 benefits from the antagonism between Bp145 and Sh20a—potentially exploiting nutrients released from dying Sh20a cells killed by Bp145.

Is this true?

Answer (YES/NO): NO